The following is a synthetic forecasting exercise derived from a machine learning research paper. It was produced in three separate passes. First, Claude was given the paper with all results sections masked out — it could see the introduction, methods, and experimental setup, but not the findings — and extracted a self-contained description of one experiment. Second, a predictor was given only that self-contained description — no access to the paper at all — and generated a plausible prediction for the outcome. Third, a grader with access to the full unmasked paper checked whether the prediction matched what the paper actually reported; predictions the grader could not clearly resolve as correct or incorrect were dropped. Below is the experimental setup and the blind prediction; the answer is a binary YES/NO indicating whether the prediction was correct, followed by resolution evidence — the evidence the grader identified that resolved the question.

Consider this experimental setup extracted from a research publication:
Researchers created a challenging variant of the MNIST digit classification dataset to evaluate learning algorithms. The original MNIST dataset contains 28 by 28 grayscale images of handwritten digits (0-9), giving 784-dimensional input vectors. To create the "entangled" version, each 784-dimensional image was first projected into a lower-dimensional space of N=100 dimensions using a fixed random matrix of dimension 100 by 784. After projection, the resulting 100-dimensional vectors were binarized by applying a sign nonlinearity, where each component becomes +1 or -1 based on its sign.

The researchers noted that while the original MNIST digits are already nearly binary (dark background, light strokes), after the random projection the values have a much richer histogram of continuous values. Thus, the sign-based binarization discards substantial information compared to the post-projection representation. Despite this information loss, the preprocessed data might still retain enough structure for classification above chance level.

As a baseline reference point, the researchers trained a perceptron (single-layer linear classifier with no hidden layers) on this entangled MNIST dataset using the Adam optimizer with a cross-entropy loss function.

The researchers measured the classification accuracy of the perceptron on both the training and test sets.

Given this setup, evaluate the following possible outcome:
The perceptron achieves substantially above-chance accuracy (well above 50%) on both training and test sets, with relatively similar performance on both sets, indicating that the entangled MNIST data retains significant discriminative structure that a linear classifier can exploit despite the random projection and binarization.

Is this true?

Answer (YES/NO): YES